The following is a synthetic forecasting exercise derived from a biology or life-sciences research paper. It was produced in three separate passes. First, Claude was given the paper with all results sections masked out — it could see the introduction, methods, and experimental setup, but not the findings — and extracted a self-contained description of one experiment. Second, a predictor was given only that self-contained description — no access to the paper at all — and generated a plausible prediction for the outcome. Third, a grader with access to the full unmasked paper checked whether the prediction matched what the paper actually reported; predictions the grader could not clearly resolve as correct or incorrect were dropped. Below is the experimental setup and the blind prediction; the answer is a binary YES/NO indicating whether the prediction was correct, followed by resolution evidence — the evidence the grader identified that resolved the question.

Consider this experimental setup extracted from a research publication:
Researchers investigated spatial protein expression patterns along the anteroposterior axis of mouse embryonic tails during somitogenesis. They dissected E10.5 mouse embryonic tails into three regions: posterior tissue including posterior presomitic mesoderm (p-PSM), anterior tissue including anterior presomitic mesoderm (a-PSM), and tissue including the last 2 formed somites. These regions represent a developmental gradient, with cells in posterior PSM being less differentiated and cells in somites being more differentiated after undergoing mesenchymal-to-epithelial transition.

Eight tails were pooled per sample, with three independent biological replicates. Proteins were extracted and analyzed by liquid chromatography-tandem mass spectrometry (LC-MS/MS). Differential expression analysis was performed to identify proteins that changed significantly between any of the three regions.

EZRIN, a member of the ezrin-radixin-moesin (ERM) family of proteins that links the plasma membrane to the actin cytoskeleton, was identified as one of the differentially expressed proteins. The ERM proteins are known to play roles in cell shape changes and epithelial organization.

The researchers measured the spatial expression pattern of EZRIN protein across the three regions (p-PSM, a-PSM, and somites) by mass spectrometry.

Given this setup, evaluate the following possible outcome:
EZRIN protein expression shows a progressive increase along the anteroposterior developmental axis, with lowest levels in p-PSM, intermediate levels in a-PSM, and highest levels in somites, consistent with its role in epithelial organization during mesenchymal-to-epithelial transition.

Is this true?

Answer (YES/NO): NO